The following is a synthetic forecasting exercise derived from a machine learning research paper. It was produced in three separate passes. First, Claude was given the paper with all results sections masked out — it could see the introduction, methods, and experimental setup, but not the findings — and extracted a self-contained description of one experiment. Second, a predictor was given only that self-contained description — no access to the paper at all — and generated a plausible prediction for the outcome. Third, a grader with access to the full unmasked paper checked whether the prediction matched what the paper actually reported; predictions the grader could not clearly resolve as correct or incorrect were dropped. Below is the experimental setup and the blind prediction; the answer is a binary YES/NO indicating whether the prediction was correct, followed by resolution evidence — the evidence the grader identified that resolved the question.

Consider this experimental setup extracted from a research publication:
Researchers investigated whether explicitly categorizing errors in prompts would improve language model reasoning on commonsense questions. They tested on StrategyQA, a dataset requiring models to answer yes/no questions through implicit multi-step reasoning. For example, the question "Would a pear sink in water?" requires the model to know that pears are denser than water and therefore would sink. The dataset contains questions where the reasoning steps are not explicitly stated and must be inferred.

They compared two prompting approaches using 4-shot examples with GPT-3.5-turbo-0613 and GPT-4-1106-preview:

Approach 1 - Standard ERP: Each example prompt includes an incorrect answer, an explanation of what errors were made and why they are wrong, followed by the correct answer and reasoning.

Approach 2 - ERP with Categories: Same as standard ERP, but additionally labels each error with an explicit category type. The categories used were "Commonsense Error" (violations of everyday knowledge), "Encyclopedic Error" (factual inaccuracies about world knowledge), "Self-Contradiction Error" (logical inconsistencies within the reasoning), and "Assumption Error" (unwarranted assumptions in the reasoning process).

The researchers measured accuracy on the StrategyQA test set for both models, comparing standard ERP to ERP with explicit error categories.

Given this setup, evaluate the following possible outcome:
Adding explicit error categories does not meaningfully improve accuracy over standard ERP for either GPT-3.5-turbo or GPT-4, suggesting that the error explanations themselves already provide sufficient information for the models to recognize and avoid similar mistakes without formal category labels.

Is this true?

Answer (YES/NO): NO